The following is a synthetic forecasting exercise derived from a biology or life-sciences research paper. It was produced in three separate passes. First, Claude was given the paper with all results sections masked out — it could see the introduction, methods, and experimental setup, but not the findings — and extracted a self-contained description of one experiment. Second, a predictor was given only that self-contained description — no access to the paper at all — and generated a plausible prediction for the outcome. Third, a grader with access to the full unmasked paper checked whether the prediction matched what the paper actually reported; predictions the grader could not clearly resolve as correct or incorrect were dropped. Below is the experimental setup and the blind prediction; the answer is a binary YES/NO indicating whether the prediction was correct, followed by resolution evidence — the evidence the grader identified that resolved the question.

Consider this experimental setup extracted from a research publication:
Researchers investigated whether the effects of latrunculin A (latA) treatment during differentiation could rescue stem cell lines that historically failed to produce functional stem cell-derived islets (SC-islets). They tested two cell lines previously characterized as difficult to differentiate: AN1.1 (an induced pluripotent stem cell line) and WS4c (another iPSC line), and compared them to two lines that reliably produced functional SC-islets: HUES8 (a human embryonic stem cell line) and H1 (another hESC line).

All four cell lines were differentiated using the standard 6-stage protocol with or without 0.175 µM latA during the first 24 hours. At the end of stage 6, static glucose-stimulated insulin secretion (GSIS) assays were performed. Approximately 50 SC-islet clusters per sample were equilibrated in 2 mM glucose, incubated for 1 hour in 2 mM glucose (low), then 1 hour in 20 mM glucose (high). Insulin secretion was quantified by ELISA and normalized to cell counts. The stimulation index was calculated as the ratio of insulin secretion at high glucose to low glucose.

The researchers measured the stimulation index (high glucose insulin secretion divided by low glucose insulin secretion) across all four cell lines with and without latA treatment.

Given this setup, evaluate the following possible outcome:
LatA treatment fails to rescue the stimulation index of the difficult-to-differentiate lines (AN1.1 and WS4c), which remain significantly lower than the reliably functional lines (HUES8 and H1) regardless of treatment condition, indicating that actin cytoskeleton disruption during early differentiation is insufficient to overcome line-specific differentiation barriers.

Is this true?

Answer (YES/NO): NO